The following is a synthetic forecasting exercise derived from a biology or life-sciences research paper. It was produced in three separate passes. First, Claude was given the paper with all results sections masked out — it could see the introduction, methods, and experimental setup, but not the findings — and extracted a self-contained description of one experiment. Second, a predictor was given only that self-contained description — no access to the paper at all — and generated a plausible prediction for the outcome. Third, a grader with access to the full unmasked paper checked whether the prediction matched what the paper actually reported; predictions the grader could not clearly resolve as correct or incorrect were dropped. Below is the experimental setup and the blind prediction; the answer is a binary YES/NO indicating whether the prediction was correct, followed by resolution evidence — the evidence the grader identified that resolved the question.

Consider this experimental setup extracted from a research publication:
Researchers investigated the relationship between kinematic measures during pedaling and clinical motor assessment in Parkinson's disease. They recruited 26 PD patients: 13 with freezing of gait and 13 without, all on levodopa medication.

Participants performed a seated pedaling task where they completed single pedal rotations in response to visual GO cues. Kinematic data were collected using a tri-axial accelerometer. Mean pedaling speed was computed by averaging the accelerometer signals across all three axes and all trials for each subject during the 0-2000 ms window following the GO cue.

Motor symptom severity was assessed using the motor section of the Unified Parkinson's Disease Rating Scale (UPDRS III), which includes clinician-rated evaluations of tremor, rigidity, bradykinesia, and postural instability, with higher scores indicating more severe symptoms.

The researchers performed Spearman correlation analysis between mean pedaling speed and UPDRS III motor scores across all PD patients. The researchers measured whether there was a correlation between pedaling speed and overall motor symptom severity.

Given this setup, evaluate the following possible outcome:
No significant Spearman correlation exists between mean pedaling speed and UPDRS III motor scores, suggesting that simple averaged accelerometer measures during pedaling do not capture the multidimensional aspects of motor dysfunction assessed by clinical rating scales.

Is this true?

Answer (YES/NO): NO